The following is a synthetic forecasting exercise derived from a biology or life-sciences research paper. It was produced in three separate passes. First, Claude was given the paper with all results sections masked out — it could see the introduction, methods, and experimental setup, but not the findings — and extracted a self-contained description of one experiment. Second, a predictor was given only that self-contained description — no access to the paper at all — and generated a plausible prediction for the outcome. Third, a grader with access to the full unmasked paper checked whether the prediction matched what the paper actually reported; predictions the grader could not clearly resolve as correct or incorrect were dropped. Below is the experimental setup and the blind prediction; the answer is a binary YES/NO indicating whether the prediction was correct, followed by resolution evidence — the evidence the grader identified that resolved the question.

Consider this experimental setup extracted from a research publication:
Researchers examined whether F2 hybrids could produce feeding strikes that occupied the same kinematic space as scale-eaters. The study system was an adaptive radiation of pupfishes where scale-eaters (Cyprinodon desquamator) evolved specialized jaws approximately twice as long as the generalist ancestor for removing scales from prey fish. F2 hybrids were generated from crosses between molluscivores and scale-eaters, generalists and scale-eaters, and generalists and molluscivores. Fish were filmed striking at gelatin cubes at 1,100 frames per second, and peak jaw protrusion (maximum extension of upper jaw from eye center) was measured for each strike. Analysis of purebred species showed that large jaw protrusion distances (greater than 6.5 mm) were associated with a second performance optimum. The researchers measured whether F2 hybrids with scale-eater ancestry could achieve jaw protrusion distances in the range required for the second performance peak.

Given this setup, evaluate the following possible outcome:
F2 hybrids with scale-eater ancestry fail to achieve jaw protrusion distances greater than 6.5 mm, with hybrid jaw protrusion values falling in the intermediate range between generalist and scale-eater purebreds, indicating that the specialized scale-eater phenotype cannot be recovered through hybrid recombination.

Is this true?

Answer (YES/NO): NO